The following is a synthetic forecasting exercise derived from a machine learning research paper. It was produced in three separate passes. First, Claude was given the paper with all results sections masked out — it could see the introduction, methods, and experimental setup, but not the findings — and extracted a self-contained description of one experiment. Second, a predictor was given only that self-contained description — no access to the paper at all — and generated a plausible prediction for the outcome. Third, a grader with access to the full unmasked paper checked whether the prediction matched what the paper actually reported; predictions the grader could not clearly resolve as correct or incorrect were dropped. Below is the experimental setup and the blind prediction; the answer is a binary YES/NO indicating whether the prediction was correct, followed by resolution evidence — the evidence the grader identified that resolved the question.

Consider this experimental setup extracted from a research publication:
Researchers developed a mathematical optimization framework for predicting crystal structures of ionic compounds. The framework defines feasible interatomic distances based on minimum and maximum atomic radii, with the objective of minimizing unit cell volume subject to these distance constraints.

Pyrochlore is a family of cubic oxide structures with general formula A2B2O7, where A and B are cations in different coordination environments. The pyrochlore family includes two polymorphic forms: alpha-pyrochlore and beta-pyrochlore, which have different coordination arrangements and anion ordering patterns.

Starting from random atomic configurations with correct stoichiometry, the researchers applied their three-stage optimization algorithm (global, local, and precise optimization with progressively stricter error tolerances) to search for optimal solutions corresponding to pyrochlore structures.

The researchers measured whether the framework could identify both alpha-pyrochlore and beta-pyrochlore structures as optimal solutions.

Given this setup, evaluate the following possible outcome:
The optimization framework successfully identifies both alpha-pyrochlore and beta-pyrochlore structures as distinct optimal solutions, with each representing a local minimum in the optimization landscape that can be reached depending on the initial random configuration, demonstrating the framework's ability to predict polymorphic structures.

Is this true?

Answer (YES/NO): NO